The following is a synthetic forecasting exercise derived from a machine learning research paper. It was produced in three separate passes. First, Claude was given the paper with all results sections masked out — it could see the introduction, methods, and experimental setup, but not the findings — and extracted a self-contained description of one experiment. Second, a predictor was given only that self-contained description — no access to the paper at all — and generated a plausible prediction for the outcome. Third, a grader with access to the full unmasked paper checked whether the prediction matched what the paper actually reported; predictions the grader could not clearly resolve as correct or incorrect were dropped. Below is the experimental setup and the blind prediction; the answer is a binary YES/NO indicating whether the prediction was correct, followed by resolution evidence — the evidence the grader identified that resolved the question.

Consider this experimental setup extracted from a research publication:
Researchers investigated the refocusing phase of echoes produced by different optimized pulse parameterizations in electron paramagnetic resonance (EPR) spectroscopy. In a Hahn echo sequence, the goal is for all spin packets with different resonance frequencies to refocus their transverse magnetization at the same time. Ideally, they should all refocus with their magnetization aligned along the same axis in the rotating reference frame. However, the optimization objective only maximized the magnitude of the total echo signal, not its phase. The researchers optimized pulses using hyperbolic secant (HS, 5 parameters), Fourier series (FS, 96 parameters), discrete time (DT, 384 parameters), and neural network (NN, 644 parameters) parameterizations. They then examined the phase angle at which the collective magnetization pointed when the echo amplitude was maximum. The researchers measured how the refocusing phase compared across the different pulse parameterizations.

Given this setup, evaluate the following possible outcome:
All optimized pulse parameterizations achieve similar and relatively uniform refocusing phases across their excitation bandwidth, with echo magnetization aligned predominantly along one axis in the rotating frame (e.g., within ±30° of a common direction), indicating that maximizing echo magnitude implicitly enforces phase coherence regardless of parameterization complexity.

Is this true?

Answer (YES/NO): NO